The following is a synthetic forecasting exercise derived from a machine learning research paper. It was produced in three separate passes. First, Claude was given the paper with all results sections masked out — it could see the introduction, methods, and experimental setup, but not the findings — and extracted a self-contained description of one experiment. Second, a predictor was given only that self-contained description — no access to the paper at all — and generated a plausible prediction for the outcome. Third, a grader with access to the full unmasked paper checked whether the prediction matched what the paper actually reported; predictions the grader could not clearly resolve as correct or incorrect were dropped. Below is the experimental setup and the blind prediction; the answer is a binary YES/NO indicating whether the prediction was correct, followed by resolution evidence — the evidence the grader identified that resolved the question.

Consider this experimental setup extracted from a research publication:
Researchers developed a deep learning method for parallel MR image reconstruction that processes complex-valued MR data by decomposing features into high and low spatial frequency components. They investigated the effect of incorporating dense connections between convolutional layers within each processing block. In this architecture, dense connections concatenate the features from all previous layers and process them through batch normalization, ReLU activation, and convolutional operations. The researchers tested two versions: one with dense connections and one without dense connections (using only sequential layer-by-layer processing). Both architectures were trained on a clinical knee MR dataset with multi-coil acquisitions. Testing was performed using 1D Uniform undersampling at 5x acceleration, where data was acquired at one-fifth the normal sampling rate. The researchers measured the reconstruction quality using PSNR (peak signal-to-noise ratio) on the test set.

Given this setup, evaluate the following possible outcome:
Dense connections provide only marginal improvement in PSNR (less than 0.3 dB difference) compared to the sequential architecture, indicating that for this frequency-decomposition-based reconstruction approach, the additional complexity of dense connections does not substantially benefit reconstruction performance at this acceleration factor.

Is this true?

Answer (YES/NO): NO